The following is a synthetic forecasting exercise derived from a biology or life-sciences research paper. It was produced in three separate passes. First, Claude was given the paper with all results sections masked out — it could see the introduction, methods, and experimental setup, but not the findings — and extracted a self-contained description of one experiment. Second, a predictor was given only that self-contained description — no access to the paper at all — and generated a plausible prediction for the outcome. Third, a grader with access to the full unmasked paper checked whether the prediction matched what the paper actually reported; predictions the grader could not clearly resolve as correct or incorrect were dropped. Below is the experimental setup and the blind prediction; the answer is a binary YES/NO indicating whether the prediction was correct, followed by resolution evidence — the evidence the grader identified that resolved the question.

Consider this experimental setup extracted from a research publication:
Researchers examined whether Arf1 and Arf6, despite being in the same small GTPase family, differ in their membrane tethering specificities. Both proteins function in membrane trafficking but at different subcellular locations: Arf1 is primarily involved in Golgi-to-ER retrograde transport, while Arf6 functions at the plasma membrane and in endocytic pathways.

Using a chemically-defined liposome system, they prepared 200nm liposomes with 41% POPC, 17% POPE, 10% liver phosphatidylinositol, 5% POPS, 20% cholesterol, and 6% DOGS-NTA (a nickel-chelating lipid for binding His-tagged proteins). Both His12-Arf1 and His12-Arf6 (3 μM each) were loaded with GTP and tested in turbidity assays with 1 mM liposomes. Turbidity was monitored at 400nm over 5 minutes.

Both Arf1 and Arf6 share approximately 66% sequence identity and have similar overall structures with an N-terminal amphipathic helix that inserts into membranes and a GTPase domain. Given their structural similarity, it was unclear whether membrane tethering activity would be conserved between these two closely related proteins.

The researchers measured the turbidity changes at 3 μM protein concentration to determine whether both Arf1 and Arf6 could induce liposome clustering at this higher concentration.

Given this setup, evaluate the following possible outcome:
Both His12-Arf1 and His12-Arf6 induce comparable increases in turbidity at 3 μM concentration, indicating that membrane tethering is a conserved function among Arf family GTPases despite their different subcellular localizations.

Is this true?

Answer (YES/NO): NO